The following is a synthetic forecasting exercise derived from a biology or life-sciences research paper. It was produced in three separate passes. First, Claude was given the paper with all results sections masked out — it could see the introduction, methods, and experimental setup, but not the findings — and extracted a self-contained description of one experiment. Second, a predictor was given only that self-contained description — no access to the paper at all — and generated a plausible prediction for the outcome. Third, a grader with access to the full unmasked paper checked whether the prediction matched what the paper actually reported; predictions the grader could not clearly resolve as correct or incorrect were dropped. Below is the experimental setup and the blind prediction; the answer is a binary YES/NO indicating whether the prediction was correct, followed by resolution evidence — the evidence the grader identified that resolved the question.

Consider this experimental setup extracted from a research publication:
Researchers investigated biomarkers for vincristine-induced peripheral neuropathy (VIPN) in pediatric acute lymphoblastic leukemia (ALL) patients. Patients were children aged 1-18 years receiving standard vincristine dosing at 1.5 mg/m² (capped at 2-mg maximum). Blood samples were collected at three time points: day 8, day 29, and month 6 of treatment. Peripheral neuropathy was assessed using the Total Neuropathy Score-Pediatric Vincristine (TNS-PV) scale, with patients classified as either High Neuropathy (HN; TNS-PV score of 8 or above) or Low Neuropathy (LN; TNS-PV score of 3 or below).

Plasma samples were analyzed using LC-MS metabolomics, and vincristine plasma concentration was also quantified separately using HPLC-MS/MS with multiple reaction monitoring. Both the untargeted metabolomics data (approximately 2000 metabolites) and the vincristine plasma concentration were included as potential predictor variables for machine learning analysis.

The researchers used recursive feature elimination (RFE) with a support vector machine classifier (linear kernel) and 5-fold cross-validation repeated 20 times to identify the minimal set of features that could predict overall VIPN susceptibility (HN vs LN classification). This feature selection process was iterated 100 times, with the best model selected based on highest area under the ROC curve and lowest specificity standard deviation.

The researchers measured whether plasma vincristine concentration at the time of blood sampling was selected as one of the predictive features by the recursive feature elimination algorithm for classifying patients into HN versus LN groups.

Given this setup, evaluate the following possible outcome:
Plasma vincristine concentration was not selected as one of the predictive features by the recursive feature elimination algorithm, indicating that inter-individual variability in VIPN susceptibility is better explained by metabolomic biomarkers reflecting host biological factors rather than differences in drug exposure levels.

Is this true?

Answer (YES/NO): YES